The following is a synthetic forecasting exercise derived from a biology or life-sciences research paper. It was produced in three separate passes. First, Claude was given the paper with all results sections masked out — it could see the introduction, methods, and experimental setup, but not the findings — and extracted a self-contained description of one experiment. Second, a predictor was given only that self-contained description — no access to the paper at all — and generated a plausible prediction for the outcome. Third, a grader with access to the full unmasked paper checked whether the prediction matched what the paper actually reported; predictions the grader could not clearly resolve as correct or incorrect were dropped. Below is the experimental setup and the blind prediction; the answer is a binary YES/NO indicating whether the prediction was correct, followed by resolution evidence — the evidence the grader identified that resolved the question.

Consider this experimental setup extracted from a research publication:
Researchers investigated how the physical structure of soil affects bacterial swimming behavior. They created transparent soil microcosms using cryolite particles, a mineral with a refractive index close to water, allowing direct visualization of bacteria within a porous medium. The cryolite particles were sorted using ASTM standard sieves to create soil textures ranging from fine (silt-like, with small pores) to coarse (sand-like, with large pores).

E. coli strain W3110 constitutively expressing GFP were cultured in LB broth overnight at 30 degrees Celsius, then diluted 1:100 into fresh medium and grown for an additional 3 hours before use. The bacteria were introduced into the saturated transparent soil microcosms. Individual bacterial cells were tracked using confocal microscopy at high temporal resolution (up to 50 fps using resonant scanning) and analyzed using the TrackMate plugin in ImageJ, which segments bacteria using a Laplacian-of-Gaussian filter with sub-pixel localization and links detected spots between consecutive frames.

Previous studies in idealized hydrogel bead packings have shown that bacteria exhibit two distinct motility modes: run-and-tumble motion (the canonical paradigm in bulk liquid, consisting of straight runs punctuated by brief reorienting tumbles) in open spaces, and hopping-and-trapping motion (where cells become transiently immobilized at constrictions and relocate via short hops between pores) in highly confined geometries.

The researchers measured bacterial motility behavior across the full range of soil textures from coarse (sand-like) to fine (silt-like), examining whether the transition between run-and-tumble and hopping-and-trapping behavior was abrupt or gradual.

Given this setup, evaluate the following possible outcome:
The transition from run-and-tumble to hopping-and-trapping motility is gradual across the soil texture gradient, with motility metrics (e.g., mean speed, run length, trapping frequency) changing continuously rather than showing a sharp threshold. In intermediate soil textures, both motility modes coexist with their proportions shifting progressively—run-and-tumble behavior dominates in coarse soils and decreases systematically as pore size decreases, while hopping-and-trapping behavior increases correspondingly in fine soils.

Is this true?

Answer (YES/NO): YES